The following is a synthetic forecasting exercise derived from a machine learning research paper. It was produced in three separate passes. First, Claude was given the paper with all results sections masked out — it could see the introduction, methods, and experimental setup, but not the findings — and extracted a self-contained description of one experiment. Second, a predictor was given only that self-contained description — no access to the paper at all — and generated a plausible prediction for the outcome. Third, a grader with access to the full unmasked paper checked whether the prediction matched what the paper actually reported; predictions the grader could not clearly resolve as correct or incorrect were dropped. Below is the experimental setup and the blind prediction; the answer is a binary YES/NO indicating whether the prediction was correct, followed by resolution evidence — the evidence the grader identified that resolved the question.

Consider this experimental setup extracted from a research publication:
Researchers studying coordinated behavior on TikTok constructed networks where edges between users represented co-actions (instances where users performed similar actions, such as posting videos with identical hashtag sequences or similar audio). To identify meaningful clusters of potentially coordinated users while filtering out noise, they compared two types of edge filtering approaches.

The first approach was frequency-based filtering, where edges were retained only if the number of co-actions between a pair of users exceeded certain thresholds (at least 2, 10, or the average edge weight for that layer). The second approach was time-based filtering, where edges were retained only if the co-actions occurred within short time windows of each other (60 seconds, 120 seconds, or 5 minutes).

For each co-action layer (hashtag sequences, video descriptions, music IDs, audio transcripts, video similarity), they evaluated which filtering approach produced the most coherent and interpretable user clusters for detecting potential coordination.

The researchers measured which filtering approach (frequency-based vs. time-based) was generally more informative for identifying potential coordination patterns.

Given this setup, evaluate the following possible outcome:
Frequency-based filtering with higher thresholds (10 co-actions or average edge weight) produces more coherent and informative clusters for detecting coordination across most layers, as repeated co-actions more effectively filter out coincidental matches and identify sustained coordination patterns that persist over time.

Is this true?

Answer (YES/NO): YES